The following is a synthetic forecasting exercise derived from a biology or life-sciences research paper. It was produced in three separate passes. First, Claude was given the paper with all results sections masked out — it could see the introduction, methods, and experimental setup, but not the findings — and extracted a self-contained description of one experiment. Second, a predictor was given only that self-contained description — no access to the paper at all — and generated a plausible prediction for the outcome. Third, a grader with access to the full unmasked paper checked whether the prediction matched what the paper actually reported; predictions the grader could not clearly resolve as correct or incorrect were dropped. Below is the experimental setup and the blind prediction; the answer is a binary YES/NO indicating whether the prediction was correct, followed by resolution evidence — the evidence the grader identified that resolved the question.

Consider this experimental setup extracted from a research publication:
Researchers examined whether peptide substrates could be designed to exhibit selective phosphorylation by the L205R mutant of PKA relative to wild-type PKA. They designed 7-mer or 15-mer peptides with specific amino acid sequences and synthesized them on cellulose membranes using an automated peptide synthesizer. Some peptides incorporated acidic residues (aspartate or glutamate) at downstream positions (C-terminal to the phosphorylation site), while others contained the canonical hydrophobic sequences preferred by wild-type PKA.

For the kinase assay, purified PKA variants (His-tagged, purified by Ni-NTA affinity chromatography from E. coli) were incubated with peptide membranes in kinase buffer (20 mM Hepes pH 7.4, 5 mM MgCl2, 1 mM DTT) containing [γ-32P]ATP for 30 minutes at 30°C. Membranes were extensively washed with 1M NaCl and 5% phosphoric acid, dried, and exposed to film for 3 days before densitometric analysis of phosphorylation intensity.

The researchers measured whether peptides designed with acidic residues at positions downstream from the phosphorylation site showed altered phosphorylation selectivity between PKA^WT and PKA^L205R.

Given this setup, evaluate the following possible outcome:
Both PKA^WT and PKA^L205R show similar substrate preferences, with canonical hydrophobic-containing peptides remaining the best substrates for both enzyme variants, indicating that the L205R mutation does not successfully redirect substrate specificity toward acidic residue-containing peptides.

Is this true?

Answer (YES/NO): NO